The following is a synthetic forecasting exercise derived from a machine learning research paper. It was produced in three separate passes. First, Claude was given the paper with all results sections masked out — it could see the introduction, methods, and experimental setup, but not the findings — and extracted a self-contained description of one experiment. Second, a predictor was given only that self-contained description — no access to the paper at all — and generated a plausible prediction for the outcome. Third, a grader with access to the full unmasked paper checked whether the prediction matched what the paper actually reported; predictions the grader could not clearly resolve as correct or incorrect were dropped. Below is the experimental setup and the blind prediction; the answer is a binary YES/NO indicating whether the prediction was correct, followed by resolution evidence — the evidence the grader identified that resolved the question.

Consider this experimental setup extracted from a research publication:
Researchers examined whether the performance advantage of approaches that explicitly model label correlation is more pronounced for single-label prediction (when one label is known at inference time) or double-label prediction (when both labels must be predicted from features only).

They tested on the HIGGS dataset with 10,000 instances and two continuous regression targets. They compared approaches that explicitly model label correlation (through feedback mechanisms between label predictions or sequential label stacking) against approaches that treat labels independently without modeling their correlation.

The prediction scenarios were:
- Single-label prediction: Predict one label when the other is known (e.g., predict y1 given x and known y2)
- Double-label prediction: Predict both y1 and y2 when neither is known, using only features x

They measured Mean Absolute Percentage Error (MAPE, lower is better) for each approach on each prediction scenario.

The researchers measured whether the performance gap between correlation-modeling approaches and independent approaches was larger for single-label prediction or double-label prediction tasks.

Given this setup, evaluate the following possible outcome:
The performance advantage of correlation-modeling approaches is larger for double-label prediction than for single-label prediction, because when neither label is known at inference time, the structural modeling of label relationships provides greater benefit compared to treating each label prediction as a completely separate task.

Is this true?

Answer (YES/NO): YES